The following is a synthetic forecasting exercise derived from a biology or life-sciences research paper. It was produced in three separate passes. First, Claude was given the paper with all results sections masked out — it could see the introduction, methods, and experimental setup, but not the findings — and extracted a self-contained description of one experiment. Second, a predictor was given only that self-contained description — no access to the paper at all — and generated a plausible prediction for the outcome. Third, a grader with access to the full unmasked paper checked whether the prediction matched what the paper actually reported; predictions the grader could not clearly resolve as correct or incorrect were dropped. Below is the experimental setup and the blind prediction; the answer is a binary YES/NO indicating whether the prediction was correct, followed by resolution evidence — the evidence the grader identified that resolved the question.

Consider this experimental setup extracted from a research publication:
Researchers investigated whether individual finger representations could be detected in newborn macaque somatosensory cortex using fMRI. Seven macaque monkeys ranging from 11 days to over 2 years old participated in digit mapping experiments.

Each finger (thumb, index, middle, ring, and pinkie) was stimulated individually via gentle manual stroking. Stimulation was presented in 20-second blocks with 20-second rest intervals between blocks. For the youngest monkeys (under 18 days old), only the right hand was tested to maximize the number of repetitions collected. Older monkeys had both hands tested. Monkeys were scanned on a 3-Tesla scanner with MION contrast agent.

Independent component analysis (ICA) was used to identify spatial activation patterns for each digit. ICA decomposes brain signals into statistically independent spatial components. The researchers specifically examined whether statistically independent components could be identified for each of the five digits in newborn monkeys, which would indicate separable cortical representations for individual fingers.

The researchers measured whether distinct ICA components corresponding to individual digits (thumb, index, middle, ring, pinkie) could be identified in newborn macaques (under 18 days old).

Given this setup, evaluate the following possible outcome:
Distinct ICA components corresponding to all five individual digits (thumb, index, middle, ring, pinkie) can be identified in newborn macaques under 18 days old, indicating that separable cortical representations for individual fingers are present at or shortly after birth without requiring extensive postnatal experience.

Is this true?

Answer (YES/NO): NO